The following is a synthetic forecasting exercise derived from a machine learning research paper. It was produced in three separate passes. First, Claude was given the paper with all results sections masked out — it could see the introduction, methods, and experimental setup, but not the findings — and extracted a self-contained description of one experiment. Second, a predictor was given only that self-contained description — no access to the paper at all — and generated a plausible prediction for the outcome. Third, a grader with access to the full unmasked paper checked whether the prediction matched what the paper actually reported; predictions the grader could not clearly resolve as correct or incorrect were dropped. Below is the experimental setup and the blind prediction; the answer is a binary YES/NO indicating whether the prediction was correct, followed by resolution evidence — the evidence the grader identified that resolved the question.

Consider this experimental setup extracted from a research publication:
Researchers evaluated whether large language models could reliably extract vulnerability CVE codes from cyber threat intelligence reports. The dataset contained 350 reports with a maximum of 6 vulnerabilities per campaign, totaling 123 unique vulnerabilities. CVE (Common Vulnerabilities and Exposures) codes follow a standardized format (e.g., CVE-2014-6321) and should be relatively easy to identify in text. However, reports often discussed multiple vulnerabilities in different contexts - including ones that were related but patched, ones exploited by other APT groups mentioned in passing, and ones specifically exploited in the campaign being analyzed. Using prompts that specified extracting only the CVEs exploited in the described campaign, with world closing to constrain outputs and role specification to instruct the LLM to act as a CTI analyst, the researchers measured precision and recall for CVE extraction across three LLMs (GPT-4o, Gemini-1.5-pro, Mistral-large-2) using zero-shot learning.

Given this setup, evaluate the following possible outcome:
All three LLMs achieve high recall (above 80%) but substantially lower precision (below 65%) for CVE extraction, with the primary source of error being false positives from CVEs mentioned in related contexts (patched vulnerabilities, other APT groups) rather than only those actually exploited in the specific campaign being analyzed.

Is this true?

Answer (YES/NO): NO